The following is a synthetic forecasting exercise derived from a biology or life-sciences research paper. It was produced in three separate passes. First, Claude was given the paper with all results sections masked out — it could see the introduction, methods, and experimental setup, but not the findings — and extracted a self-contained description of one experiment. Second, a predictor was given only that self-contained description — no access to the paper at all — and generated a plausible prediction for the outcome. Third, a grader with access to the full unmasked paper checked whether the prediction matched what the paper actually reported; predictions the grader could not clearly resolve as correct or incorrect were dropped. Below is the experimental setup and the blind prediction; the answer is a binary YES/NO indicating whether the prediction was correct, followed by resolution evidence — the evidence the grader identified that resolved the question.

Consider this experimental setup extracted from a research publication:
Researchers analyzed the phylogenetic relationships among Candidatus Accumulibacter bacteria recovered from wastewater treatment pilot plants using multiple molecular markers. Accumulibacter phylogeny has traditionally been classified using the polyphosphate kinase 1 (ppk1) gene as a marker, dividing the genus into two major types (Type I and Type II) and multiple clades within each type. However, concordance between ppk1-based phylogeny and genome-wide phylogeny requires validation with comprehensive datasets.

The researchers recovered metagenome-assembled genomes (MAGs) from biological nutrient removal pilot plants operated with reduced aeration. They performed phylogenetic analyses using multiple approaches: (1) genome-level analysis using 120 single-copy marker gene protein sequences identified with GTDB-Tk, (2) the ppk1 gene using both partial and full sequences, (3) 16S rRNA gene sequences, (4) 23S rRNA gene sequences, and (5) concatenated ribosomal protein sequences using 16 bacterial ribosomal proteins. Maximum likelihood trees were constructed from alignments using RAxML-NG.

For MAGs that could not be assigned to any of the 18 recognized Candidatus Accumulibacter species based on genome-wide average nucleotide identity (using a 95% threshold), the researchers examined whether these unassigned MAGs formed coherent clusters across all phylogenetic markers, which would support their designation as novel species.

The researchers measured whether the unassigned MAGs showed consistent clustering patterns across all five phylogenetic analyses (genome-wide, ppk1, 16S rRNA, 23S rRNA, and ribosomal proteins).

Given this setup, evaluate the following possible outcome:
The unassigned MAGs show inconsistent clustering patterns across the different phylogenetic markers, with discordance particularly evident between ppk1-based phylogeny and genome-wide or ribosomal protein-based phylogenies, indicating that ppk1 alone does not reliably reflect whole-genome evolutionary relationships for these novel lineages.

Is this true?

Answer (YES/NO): NO